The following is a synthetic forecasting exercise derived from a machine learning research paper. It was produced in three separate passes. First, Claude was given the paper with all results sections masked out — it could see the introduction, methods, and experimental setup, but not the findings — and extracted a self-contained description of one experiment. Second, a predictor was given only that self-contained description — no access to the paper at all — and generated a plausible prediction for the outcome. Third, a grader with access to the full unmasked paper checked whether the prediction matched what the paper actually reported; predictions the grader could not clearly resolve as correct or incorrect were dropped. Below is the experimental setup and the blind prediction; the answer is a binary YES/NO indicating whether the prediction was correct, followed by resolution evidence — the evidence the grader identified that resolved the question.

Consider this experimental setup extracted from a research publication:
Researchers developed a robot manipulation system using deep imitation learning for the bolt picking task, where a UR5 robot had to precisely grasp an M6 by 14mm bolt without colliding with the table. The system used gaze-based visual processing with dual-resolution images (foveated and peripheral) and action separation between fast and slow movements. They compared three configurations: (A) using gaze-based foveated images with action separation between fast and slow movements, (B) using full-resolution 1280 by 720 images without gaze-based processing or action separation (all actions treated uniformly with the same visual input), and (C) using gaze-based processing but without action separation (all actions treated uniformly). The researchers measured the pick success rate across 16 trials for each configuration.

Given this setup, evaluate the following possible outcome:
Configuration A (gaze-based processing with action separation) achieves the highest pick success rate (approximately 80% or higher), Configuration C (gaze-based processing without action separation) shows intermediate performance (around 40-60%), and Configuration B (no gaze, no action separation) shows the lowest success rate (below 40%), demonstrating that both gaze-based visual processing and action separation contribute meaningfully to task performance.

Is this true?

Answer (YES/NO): NO